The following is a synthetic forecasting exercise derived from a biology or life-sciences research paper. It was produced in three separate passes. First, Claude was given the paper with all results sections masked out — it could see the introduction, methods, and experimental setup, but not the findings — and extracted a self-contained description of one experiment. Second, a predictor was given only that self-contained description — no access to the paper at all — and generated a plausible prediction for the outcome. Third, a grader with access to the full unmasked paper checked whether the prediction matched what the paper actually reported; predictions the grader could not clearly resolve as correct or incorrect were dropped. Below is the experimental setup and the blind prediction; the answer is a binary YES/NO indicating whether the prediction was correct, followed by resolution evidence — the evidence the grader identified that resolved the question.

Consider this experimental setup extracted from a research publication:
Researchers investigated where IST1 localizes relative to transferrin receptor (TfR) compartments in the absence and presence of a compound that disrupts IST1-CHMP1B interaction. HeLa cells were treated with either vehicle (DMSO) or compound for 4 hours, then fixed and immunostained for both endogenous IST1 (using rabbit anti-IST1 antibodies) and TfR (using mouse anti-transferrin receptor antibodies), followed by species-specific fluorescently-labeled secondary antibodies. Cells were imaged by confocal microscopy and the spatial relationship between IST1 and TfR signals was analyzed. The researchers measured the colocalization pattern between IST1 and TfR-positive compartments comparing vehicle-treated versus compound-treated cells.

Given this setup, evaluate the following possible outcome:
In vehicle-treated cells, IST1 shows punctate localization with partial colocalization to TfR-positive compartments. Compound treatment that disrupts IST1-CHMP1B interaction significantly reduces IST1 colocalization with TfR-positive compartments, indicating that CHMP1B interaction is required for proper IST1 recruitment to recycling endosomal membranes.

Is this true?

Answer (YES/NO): NO